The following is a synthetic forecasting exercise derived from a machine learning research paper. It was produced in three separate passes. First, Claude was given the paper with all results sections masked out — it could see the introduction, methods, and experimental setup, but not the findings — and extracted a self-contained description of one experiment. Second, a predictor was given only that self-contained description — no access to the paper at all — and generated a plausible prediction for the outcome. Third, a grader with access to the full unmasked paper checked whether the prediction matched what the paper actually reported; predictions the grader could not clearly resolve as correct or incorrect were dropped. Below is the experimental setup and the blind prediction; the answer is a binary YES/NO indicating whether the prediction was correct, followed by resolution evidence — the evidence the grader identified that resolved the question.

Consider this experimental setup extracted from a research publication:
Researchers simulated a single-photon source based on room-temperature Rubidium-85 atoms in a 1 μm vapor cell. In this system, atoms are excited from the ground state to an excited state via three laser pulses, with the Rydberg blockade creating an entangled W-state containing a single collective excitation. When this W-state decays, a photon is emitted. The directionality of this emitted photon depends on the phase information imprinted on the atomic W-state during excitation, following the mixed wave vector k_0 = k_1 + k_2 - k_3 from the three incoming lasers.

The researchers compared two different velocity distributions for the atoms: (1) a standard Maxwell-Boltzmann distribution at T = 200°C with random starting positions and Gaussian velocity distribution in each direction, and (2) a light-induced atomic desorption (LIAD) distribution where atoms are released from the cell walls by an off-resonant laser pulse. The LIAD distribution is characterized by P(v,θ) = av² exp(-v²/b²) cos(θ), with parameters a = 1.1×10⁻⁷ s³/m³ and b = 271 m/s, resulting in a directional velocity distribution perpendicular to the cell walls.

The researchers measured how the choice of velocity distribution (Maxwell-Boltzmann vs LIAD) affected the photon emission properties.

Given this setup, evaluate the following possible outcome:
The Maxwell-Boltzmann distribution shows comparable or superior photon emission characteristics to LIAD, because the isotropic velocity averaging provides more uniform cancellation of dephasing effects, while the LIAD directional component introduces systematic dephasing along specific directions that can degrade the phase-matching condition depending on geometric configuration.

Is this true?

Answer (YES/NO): NO